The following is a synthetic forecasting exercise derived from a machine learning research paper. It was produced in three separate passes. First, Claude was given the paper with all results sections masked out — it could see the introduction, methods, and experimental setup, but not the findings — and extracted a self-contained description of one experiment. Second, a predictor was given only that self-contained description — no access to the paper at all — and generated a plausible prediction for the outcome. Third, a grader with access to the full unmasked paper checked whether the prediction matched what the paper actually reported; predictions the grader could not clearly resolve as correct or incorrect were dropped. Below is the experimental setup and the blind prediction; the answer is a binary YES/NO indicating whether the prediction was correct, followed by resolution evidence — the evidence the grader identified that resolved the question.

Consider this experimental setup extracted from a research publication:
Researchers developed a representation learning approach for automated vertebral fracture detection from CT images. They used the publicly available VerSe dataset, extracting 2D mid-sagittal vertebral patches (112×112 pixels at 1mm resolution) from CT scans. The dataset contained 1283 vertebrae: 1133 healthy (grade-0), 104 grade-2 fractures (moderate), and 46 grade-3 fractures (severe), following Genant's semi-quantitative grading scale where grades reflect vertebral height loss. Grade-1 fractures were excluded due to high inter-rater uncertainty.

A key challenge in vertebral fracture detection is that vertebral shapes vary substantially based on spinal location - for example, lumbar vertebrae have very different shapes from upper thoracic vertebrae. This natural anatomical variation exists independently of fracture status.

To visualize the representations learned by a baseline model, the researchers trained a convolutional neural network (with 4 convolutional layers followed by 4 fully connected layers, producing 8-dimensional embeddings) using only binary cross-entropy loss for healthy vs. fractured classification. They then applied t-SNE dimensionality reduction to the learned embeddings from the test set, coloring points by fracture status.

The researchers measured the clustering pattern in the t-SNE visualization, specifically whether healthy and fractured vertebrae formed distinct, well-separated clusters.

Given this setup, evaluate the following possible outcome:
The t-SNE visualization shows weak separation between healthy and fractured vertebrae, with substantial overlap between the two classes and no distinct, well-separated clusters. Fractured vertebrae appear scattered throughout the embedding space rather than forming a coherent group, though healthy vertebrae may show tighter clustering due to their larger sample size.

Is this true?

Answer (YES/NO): YES